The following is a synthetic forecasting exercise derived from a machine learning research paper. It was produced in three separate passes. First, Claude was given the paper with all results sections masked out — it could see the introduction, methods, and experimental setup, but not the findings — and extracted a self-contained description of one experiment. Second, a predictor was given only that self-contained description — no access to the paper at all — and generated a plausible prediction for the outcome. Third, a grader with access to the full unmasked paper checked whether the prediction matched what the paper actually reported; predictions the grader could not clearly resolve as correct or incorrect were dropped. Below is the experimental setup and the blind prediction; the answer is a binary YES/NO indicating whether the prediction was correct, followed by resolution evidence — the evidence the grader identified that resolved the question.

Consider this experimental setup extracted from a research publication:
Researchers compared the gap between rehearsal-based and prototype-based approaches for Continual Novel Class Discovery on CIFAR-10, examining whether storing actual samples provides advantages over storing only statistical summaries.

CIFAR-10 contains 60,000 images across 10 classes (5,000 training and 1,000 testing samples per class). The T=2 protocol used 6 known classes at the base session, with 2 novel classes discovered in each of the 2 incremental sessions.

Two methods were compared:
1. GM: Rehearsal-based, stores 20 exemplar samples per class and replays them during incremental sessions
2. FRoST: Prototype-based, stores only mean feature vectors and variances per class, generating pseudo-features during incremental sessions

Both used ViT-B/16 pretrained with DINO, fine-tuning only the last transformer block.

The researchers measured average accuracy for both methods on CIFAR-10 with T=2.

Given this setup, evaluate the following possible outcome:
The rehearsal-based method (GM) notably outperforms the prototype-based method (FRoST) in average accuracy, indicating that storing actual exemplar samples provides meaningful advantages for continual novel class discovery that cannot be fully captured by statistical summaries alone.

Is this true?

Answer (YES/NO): NO